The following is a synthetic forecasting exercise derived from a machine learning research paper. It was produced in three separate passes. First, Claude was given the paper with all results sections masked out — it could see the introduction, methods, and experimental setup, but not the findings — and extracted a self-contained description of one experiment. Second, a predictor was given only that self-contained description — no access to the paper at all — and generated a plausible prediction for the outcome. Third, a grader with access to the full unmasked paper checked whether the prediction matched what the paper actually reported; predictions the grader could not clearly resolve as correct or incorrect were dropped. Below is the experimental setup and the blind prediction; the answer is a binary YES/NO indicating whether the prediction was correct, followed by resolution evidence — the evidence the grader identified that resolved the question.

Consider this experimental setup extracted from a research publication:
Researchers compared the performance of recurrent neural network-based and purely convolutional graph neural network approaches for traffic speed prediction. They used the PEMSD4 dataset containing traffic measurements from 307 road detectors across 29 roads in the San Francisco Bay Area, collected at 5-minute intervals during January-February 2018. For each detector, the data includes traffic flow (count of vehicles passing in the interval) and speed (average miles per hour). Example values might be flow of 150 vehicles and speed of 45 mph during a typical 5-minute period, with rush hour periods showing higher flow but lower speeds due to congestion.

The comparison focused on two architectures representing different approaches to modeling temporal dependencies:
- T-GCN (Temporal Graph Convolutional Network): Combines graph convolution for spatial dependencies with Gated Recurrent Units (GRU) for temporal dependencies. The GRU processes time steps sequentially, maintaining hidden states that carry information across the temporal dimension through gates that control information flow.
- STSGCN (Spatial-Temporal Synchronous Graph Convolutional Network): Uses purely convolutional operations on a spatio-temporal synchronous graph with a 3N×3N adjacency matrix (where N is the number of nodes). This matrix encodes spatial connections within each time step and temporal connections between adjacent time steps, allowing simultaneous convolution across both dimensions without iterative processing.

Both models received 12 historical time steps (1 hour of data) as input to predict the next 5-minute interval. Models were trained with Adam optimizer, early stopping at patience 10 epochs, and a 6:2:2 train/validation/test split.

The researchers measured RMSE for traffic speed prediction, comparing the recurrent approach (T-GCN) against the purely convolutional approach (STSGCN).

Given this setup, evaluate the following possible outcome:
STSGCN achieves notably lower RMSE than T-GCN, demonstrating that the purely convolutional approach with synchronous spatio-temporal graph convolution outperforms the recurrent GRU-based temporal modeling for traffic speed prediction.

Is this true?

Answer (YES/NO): NO